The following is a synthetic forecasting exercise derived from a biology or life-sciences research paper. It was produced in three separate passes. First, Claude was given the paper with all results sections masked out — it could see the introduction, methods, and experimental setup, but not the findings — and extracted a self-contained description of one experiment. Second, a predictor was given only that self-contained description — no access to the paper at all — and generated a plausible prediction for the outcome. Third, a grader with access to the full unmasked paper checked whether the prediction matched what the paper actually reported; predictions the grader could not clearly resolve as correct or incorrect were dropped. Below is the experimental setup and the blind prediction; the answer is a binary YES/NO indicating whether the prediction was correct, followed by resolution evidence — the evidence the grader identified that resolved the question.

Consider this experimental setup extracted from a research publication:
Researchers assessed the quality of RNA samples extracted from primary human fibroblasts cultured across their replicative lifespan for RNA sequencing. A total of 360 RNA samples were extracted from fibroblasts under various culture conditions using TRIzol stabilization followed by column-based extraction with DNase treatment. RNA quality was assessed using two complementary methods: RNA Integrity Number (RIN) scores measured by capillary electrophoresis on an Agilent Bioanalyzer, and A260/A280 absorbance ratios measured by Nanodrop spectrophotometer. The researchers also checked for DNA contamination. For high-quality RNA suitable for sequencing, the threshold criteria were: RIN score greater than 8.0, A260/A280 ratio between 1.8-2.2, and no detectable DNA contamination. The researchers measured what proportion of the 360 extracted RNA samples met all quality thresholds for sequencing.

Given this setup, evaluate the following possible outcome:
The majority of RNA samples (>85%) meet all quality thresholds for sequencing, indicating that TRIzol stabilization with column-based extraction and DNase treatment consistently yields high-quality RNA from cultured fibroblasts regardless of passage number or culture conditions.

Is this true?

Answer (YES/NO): YES